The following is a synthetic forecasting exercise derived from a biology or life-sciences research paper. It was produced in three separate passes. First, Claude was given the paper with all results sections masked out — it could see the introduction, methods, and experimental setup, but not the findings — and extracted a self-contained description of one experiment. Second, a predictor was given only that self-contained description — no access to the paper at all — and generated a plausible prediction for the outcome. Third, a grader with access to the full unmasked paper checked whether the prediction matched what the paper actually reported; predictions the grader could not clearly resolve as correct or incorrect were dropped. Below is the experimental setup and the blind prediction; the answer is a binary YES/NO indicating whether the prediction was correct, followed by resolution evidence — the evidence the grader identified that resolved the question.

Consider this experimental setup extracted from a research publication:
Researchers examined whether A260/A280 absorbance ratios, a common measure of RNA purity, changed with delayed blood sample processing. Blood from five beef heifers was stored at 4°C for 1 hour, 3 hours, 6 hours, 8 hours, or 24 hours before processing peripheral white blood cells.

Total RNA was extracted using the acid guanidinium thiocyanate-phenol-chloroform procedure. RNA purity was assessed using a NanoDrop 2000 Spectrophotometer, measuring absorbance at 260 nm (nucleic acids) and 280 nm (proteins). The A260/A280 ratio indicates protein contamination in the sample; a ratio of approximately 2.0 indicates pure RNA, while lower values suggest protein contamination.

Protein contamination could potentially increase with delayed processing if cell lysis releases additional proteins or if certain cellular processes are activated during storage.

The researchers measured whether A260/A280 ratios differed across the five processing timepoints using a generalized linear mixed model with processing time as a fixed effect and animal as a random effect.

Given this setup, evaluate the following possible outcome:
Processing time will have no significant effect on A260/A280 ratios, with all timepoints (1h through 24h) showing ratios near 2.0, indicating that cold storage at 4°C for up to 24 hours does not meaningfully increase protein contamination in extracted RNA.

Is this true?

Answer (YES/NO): YES